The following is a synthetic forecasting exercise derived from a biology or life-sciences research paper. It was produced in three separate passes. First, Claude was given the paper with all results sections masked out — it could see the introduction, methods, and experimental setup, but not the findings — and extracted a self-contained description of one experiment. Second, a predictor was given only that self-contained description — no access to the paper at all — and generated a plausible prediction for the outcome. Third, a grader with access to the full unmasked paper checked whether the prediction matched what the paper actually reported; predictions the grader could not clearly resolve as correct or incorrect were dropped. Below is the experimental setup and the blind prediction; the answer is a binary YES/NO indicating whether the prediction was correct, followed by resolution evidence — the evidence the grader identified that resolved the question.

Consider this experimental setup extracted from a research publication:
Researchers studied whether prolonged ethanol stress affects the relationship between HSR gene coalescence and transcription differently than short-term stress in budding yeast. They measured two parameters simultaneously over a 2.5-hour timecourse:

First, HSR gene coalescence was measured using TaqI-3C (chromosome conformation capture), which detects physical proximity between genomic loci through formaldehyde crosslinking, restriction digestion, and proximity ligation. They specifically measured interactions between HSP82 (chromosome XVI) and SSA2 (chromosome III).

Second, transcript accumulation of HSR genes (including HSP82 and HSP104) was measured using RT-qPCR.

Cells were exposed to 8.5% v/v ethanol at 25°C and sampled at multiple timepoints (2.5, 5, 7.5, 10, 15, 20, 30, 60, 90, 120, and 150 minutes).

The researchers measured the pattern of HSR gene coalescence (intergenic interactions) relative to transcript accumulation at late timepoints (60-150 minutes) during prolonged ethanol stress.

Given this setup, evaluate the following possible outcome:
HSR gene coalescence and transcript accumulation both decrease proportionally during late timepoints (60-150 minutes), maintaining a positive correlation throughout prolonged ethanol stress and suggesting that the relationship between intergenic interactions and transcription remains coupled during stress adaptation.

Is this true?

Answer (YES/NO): NO